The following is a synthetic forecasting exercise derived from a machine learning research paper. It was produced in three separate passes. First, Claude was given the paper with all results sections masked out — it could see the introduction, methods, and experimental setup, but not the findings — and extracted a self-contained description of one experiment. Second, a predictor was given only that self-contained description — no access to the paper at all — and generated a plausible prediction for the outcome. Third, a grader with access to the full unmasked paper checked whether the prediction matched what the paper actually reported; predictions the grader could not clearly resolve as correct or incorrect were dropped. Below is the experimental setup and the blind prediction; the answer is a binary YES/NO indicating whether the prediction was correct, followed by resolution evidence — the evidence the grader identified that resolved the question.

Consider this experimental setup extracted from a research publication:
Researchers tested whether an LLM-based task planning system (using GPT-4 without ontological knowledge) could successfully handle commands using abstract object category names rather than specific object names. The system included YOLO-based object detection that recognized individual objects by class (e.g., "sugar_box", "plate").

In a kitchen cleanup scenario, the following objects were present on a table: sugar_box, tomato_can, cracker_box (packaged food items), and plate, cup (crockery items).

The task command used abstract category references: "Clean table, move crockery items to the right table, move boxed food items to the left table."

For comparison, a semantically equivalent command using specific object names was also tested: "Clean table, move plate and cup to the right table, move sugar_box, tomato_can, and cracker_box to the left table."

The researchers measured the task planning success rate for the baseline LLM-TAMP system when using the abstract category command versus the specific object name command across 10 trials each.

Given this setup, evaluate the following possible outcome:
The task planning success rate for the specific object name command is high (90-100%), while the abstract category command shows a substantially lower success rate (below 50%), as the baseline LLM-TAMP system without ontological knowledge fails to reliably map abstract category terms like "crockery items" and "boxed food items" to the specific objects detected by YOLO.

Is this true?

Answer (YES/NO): NO